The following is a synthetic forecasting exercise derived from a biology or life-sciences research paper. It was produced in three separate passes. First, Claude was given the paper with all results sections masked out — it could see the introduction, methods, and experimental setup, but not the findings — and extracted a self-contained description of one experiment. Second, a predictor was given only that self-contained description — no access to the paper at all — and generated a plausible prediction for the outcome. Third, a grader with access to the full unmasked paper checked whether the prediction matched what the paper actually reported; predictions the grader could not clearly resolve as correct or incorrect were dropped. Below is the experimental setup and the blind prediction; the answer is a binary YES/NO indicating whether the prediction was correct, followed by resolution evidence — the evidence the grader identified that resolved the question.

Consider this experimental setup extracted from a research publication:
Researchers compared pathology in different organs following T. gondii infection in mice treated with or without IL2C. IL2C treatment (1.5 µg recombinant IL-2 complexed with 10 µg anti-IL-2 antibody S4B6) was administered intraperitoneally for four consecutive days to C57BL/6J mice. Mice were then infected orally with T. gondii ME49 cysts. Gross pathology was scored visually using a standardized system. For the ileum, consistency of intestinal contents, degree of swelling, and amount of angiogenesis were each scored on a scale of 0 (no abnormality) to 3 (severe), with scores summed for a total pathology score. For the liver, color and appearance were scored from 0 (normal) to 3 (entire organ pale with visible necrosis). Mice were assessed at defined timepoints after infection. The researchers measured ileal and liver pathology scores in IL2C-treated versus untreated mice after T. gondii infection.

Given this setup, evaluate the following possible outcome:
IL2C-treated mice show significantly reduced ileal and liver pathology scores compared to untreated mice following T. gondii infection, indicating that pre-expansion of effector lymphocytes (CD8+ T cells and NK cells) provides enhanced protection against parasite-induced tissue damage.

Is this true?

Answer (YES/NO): YES